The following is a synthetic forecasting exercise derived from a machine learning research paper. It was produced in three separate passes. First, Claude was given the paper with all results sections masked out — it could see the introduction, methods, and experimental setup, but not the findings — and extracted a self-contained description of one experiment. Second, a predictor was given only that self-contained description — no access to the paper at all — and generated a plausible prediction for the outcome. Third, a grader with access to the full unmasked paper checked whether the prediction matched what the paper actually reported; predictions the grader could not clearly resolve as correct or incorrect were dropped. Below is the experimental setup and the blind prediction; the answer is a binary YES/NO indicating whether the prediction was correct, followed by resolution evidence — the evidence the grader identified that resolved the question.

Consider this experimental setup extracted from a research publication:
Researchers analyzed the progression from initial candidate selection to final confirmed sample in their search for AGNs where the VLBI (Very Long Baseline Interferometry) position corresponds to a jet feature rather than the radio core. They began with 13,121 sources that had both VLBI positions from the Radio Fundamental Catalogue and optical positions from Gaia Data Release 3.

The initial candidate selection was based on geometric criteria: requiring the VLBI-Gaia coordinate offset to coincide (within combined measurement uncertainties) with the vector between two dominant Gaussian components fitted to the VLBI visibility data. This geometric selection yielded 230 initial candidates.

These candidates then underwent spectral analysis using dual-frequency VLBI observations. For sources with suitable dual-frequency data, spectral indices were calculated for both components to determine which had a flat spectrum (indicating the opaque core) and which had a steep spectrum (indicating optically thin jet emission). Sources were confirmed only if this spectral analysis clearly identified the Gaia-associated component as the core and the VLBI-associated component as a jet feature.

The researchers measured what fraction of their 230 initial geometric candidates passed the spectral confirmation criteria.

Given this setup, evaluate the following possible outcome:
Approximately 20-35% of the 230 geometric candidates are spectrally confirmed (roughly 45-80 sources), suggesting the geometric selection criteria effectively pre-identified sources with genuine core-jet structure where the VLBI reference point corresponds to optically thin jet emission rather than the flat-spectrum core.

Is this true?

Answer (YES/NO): NO